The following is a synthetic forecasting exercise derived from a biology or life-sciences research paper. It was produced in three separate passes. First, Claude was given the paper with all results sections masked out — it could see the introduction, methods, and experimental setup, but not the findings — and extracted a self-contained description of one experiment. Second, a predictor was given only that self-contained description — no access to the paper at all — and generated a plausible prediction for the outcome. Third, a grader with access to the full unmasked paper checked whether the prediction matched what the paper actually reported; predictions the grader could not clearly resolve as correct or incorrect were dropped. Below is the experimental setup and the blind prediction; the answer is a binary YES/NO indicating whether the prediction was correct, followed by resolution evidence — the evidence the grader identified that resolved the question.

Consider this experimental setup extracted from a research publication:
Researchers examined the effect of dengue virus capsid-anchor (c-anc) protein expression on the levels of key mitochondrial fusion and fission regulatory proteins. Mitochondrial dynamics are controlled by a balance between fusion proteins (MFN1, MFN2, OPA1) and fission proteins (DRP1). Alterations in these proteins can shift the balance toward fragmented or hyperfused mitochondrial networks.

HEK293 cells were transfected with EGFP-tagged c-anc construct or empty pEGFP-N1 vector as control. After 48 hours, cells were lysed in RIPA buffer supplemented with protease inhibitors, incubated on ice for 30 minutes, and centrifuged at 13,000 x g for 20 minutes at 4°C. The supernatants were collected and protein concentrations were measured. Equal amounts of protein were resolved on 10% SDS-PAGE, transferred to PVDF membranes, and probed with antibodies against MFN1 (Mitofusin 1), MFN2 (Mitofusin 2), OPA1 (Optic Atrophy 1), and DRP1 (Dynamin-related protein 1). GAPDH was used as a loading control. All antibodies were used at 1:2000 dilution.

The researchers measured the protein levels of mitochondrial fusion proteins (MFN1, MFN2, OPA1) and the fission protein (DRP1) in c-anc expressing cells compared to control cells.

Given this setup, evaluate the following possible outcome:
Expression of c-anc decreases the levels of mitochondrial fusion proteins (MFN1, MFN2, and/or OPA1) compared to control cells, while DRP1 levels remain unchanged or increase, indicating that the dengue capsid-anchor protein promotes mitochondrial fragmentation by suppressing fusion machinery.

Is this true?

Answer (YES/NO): YES